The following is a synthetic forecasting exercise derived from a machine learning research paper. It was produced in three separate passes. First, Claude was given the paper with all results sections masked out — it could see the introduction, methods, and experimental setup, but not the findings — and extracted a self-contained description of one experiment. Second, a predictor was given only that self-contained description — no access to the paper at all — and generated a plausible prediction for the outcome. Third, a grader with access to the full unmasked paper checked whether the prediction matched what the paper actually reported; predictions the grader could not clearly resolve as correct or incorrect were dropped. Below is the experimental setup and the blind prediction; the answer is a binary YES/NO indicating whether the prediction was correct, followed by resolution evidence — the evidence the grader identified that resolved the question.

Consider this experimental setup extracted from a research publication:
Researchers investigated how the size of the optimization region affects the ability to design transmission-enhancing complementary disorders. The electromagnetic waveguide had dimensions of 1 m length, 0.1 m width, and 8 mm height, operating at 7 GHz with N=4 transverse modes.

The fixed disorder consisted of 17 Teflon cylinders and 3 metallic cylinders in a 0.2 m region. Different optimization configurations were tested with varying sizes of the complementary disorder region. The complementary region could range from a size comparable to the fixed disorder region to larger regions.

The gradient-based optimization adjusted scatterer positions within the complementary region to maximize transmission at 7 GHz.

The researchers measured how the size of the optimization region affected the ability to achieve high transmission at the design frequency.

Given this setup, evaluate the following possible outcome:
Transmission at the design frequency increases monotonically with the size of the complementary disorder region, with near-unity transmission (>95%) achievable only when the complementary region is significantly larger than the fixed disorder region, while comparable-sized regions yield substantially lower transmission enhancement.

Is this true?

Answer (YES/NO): NO